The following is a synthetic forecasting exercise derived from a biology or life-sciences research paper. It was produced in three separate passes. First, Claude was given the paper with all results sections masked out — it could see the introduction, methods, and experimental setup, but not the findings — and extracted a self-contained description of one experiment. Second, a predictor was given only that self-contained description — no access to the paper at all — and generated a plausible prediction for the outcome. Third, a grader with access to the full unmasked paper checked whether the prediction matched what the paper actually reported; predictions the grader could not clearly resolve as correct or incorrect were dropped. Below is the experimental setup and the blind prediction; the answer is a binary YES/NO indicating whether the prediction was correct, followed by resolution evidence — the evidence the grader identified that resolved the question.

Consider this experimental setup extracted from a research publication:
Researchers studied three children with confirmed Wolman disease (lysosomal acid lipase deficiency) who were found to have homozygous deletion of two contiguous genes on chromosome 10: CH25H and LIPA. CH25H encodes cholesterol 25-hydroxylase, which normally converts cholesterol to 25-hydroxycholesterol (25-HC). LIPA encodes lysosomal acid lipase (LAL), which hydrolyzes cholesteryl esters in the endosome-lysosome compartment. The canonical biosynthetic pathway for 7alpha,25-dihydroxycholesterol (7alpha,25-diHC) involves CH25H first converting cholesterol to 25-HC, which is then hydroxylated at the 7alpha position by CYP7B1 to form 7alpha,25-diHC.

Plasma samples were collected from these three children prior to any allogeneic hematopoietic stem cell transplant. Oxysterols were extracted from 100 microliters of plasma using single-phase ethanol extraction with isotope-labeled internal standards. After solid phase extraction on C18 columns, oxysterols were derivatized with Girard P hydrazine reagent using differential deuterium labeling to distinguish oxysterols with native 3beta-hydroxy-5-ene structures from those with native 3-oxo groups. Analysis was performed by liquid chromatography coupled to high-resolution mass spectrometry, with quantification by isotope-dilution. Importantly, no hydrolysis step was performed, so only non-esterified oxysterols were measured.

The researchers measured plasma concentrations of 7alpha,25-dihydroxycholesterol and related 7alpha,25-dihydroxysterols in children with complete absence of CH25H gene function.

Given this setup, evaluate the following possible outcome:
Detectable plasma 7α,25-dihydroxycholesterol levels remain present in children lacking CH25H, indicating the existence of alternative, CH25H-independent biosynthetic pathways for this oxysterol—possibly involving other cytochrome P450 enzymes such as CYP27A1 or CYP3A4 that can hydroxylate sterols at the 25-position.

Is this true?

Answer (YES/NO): YES